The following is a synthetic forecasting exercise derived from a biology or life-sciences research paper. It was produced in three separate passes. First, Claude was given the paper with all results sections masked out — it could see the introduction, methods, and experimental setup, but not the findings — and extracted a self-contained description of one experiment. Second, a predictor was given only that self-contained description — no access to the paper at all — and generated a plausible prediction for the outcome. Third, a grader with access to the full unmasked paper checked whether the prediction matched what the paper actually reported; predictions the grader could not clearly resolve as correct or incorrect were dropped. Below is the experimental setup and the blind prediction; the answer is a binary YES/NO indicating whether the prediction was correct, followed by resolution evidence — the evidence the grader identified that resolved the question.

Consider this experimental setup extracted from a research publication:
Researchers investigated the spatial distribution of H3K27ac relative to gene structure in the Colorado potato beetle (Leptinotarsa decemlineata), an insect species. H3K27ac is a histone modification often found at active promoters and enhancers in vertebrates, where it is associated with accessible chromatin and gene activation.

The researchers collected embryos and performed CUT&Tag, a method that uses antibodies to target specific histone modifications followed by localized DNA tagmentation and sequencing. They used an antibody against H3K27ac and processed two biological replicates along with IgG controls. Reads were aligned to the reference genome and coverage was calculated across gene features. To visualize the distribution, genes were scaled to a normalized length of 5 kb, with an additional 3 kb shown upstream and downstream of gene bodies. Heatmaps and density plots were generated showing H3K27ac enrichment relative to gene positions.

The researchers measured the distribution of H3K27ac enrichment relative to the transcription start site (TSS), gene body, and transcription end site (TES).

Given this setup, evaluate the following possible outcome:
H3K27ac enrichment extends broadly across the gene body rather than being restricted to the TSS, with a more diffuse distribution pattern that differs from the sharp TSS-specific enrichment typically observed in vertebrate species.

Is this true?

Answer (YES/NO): NO